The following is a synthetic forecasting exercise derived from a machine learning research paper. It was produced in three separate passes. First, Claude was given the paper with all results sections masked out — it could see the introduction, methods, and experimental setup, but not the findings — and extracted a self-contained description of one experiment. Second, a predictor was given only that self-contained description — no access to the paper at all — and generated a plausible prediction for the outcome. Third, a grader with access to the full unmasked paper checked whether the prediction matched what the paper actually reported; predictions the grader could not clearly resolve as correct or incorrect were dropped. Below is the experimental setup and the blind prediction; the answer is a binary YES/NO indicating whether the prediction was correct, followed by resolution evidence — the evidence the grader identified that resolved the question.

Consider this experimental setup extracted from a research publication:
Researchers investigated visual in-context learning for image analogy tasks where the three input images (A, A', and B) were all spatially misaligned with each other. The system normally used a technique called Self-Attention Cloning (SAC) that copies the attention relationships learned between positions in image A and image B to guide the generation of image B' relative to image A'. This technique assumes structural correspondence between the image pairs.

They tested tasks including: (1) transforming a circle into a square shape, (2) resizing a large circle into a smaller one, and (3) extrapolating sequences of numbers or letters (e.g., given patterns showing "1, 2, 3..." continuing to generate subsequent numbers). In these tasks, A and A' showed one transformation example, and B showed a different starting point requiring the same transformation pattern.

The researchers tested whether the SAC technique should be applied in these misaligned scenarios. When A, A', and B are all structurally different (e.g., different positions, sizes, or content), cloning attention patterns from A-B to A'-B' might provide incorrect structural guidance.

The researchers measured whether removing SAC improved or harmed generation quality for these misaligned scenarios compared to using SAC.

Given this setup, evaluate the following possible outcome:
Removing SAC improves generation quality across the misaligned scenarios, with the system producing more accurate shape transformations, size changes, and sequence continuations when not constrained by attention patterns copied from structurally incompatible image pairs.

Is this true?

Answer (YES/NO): YES